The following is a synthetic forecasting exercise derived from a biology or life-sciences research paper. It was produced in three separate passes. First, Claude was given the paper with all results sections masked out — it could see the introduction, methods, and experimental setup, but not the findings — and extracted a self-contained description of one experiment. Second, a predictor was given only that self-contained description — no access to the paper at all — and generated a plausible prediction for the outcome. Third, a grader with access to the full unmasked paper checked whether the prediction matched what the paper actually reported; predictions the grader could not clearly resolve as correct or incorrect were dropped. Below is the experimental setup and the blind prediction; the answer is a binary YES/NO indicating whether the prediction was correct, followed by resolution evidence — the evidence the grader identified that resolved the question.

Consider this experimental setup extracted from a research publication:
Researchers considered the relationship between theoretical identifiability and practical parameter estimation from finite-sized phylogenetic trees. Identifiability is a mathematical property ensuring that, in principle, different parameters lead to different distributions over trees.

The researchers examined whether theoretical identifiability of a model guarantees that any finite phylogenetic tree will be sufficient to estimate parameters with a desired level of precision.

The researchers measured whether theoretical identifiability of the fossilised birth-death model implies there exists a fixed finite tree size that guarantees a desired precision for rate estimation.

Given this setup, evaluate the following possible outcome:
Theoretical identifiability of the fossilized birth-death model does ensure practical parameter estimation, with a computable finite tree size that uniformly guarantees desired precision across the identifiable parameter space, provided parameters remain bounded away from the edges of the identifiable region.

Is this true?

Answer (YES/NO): NO